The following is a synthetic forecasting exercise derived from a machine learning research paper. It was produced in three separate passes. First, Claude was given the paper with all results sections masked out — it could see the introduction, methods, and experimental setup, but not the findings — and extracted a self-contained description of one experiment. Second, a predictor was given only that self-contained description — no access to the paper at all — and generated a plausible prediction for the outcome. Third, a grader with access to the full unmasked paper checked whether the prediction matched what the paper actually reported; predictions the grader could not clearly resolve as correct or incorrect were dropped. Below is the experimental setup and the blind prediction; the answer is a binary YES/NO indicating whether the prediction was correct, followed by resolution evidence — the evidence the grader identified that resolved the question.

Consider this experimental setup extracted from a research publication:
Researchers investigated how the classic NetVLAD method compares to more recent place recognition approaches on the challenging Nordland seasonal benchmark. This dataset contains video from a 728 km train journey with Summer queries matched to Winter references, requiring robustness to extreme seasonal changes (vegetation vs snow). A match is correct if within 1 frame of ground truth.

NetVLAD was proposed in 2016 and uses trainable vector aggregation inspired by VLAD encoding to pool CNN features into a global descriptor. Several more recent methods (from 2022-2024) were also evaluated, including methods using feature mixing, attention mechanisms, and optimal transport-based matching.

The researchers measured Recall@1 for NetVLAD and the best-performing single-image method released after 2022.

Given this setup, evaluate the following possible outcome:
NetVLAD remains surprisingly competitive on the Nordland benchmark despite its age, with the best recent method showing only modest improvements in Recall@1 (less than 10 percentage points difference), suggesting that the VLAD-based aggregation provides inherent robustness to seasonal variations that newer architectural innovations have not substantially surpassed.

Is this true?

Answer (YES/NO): NO